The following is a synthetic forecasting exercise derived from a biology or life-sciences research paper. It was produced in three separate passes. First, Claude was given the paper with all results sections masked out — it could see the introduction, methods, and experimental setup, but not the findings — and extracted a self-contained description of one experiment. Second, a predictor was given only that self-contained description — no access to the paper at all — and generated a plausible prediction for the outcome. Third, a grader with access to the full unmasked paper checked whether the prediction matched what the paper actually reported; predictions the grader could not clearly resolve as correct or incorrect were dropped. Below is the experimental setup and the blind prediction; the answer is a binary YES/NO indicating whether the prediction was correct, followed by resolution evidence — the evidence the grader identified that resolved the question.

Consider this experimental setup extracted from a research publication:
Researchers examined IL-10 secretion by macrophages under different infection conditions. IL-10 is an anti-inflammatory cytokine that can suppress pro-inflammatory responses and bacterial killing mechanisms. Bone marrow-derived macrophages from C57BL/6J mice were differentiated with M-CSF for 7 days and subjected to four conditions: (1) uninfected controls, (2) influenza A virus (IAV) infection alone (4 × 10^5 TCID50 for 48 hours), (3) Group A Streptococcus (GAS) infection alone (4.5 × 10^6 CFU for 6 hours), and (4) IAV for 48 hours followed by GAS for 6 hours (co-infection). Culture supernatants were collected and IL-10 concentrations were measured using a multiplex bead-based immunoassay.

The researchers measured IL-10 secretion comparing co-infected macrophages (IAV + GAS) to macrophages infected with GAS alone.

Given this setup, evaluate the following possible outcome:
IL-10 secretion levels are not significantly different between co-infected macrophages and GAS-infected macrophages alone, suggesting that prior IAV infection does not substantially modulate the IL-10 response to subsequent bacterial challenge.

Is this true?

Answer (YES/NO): NO